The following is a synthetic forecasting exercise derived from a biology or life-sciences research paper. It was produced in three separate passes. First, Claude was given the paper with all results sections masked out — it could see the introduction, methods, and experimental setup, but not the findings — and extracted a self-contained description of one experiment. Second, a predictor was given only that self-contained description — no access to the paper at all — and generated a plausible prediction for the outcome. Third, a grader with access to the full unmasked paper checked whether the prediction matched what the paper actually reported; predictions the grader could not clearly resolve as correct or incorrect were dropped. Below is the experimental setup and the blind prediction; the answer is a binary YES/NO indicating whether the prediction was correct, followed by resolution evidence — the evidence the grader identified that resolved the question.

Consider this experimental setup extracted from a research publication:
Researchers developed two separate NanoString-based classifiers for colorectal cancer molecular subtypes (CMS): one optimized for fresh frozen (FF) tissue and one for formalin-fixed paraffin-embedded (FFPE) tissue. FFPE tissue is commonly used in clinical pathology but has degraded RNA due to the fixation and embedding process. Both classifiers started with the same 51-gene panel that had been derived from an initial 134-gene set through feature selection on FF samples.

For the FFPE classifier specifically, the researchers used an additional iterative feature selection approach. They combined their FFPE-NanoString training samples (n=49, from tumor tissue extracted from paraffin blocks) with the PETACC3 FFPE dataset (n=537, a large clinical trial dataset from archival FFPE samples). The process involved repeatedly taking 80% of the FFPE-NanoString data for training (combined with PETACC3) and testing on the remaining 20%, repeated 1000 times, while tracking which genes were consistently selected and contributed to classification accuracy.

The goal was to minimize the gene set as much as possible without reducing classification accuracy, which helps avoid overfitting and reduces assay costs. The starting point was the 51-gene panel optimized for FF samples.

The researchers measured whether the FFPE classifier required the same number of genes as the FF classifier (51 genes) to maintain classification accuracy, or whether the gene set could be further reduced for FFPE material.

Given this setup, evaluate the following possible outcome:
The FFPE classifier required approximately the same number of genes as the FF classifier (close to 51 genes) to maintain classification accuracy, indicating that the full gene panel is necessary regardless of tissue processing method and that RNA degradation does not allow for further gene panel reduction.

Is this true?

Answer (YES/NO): NO